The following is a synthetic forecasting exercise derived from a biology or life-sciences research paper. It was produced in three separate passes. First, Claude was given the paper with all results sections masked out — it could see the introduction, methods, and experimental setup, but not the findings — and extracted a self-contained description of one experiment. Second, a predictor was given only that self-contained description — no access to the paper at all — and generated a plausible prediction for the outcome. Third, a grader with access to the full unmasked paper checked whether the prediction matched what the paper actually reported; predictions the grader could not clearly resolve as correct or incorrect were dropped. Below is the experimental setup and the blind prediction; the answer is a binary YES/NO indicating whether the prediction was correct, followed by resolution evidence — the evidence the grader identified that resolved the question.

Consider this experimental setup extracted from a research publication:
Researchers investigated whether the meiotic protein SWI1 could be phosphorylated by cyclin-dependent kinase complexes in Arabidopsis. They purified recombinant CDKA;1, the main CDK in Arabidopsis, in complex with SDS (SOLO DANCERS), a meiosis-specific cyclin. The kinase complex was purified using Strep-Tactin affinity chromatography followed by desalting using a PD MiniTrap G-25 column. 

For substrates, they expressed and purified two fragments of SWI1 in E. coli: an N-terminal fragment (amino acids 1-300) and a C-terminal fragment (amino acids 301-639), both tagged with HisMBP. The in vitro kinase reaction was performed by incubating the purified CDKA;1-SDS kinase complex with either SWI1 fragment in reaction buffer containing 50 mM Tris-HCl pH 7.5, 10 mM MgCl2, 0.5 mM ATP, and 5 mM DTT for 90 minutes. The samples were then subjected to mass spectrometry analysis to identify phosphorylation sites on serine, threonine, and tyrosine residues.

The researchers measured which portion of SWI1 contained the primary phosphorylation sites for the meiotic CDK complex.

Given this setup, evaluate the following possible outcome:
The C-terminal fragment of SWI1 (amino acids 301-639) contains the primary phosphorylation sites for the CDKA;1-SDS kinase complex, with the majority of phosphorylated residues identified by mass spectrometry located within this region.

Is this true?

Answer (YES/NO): YES